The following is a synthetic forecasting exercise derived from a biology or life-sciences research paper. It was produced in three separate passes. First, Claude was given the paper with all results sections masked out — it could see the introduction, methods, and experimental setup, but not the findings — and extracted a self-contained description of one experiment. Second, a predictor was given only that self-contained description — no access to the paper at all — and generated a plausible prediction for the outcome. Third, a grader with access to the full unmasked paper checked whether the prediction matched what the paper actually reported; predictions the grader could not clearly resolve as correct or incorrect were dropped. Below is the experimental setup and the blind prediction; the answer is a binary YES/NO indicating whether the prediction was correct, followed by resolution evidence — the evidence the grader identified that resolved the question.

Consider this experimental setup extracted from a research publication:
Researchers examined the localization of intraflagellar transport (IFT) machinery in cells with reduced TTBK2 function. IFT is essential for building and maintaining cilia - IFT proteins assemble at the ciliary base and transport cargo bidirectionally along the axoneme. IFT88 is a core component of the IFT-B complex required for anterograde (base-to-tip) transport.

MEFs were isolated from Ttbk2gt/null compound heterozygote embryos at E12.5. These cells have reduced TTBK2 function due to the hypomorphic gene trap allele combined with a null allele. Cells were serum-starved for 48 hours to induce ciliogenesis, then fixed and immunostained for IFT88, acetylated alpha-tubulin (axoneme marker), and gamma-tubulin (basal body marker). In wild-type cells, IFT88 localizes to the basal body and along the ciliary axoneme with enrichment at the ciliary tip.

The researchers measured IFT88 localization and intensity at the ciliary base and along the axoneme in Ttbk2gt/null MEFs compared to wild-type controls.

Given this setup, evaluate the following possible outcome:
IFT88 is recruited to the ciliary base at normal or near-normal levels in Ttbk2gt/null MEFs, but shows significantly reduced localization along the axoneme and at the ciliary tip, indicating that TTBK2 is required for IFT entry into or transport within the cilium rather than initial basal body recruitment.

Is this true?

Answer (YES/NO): NO